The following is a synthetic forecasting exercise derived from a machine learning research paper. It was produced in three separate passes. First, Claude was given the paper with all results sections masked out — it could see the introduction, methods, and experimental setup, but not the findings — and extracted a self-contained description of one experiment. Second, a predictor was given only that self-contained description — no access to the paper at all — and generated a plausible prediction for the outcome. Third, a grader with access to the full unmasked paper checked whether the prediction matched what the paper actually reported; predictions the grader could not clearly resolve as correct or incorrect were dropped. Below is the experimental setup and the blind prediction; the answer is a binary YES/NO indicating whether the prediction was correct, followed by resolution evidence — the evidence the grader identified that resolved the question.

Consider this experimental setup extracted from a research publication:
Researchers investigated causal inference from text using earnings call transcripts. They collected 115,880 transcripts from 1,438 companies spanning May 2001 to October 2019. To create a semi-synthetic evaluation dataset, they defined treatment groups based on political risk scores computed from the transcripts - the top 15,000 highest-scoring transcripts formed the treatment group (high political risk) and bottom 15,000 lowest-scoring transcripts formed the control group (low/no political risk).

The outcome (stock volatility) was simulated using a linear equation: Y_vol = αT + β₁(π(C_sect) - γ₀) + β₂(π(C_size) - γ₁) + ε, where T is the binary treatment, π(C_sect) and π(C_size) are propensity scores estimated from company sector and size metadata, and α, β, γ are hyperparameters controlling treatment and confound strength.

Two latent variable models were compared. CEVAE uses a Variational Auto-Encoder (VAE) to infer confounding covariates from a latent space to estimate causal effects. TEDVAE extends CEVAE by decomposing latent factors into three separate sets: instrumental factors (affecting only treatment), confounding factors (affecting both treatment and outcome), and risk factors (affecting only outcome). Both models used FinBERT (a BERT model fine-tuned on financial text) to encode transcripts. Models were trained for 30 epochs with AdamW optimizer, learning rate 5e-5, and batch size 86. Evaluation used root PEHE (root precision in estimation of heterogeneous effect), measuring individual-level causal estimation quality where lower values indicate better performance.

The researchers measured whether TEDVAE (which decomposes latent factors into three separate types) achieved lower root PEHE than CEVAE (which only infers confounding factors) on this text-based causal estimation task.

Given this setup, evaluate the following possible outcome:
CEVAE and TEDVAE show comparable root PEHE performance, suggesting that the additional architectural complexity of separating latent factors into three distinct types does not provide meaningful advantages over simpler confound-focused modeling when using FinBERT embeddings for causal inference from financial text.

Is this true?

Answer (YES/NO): NO